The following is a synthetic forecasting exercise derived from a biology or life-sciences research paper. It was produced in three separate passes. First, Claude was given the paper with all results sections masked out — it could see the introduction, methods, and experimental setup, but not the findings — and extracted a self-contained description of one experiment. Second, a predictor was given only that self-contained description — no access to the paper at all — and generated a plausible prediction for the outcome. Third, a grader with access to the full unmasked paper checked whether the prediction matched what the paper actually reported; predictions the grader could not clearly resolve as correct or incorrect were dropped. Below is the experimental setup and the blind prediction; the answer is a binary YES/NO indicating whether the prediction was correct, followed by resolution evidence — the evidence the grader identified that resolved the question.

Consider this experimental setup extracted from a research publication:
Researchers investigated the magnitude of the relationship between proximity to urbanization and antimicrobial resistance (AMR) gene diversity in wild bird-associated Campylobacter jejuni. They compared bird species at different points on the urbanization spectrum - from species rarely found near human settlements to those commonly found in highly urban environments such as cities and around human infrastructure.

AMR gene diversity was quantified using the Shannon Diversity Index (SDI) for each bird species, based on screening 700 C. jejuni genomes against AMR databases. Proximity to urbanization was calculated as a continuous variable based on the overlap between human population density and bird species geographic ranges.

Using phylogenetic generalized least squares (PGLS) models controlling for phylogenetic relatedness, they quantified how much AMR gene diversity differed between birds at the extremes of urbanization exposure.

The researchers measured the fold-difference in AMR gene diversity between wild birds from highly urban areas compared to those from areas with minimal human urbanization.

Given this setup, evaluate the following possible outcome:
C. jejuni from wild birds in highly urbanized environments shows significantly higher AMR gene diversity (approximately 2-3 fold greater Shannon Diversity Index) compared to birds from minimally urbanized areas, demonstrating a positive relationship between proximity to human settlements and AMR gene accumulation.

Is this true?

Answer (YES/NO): NO